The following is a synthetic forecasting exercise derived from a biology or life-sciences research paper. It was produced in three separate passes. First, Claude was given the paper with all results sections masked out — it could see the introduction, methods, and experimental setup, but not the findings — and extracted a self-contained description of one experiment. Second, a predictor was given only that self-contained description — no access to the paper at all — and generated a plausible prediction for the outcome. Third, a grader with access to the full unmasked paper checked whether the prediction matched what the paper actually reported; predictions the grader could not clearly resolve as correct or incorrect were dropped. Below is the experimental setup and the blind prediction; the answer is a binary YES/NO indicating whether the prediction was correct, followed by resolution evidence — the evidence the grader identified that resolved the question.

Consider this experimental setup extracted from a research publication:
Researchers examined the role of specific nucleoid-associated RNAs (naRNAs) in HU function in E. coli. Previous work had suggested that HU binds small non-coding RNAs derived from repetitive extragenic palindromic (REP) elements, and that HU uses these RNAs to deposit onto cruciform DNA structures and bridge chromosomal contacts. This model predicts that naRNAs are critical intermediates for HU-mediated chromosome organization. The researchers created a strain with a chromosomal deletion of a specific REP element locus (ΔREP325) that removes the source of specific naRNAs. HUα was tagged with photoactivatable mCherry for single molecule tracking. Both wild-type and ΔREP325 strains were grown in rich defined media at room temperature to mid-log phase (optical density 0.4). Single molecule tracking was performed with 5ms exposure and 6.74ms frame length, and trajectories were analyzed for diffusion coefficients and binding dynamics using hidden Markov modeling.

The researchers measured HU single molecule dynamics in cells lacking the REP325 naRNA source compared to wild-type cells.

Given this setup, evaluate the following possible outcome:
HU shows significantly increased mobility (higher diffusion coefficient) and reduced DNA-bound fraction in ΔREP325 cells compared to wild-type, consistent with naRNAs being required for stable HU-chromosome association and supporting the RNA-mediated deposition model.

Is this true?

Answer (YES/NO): NO